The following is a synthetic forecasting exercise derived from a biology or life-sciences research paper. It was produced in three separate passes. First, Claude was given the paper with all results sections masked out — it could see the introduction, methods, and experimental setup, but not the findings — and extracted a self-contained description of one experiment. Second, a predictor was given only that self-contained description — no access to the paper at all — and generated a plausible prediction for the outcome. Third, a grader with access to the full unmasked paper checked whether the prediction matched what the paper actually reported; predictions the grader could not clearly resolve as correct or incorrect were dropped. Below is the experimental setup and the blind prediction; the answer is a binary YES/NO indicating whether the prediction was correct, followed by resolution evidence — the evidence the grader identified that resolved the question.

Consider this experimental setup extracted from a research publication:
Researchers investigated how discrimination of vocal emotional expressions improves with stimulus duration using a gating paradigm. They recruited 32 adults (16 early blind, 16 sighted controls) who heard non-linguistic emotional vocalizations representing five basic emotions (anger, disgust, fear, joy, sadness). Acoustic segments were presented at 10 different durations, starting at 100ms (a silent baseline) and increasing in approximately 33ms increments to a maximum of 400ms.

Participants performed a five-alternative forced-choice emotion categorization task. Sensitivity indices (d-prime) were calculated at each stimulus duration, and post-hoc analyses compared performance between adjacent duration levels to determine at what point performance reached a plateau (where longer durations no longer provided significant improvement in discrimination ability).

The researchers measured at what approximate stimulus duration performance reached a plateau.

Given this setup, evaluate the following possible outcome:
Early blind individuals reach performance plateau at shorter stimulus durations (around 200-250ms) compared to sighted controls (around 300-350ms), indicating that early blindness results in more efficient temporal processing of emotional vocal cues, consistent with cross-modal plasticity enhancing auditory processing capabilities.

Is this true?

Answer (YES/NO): NO